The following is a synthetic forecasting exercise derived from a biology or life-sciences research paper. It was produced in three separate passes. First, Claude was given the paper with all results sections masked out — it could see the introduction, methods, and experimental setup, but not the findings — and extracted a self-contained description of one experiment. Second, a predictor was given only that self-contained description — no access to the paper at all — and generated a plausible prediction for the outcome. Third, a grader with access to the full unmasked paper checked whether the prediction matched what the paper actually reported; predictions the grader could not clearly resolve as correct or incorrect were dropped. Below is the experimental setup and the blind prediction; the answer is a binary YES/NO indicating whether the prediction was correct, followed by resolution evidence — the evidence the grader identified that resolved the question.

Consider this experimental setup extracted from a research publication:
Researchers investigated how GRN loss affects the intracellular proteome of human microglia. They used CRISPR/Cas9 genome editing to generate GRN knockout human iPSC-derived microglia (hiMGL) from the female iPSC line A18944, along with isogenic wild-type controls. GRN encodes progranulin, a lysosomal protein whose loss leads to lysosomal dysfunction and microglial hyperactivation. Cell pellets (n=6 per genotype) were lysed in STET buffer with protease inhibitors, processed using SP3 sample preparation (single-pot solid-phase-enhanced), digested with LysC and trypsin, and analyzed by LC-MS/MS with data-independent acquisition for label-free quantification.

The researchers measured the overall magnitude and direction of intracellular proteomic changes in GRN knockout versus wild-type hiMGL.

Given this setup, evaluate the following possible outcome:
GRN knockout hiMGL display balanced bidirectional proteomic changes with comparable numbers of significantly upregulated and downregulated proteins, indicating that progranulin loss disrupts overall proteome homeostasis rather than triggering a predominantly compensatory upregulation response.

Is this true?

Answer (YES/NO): NO